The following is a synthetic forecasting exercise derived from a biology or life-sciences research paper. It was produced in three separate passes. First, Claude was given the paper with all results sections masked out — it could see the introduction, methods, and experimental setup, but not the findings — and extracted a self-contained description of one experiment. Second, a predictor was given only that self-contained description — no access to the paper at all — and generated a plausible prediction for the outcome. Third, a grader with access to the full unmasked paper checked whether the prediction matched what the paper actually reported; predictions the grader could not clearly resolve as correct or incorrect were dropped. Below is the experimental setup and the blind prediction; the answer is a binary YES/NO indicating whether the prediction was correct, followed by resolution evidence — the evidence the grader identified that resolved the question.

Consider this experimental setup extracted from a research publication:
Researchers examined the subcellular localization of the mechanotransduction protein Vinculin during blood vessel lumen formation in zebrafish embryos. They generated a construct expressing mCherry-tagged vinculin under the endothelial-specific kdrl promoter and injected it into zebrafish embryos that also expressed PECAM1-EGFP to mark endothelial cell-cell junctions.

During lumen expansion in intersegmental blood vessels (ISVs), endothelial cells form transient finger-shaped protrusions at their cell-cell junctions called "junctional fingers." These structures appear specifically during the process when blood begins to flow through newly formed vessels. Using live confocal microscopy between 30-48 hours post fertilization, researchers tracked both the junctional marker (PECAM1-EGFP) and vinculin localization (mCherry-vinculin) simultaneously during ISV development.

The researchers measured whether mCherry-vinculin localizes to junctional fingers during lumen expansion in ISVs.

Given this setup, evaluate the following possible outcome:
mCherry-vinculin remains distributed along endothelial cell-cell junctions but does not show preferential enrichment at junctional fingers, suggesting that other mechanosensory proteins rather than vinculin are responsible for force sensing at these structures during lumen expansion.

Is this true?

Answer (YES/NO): NO